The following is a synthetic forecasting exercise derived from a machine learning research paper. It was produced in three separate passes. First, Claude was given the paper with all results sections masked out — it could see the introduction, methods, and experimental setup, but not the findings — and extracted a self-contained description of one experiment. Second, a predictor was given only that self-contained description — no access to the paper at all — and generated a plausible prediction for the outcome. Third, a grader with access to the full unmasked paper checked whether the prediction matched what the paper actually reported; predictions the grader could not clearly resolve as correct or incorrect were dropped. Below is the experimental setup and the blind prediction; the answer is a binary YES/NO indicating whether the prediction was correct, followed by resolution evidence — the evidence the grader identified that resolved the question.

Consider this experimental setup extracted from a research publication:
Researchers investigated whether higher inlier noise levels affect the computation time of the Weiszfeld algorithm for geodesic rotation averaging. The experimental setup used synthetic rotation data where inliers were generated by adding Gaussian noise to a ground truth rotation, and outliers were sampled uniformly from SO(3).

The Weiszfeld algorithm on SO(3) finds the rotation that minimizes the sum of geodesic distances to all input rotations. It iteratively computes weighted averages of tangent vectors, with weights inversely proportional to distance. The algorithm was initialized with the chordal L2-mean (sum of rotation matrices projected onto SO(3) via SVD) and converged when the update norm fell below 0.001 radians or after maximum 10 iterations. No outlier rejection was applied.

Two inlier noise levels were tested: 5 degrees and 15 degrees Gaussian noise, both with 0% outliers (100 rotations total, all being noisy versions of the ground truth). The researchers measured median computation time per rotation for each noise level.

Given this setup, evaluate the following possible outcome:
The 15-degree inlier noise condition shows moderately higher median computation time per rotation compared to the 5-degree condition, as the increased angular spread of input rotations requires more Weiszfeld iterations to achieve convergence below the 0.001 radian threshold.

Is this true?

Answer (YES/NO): YES